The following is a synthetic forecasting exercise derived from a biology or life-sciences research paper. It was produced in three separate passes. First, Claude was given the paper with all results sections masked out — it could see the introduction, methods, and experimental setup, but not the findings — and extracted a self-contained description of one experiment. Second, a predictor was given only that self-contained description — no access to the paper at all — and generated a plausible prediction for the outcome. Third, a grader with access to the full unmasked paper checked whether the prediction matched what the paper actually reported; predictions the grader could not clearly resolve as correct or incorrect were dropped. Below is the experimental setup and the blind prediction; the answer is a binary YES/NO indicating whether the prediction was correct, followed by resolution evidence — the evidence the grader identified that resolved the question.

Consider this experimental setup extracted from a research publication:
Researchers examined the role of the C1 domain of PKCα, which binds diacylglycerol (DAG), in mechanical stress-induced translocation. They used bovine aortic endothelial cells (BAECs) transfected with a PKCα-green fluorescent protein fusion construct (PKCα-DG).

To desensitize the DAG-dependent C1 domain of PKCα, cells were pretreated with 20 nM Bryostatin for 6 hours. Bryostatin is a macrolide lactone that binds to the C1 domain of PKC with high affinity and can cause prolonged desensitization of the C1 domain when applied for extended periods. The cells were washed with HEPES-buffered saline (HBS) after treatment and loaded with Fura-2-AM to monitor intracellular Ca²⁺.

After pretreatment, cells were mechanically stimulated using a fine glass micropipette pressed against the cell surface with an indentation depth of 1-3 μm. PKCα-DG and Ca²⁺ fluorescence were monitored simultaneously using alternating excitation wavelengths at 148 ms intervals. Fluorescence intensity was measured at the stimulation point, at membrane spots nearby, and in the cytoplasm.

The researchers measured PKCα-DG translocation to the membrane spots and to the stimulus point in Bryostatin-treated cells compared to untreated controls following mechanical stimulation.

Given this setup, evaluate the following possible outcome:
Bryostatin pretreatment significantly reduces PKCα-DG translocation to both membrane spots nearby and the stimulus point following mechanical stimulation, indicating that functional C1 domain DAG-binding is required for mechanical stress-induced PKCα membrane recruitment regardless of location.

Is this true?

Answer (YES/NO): YES